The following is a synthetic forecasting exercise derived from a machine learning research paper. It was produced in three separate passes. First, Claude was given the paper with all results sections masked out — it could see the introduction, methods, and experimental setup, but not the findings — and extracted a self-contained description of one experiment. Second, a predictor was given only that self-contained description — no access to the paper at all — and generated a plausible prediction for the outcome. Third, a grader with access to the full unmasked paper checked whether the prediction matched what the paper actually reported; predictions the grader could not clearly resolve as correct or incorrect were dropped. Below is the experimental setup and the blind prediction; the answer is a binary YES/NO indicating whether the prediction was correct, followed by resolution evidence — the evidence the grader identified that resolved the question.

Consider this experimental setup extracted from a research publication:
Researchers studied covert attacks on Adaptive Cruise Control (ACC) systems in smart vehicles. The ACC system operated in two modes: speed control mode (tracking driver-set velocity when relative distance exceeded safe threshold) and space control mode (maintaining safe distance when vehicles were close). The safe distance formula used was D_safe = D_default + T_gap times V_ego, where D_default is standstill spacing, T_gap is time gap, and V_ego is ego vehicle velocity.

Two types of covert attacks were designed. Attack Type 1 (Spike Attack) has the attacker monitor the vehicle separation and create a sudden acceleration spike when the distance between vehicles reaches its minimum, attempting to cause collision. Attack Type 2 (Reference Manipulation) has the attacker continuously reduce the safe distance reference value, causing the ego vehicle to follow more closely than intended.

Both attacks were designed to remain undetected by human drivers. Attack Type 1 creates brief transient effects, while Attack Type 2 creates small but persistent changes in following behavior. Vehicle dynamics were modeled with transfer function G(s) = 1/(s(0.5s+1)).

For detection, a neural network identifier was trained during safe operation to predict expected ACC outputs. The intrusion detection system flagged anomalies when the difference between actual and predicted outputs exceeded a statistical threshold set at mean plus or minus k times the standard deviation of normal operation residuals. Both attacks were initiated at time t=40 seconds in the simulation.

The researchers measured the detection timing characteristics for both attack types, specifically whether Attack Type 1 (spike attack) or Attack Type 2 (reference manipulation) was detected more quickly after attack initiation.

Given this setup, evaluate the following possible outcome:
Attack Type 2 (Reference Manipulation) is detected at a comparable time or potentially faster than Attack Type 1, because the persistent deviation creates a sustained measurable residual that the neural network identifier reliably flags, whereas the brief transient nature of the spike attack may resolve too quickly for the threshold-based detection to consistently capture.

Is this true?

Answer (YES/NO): YES